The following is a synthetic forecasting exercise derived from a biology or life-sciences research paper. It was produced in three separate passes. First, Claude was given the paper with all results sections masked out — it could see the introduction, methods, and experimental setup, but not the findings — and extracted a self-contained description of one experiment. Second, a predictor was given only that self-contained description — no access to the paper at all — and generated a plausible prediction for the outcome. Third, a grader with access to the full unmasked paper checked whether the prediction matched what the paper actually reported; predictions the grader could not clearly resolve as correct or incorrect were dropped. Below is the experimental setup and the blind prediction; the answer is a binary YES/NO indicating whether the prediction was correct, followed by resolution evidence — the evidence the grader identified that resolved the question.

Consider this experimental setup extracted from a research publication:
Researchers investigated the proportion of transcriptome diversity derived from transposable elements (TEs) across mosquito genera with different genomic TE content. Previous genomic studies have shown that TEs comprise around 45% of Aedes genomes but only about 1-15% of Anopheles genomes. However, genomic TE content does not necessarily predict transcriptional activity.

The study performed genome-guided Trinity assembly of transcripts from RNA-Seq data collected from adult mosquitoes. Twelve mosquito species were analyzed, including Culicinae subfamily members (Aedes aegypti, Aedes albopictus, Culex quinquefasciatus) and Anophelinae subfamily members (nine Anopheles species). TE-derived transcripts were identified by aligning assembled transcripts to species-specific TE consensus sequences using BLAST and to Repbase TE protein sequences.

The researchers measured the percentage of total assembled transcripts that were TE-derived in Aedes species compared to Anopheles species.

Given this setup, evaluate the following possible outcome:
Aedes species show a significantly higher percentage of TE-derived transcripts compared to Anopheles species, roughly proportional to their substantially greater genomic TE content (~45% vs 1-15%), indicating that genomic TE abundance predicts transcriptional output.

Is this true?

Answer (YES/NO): YES